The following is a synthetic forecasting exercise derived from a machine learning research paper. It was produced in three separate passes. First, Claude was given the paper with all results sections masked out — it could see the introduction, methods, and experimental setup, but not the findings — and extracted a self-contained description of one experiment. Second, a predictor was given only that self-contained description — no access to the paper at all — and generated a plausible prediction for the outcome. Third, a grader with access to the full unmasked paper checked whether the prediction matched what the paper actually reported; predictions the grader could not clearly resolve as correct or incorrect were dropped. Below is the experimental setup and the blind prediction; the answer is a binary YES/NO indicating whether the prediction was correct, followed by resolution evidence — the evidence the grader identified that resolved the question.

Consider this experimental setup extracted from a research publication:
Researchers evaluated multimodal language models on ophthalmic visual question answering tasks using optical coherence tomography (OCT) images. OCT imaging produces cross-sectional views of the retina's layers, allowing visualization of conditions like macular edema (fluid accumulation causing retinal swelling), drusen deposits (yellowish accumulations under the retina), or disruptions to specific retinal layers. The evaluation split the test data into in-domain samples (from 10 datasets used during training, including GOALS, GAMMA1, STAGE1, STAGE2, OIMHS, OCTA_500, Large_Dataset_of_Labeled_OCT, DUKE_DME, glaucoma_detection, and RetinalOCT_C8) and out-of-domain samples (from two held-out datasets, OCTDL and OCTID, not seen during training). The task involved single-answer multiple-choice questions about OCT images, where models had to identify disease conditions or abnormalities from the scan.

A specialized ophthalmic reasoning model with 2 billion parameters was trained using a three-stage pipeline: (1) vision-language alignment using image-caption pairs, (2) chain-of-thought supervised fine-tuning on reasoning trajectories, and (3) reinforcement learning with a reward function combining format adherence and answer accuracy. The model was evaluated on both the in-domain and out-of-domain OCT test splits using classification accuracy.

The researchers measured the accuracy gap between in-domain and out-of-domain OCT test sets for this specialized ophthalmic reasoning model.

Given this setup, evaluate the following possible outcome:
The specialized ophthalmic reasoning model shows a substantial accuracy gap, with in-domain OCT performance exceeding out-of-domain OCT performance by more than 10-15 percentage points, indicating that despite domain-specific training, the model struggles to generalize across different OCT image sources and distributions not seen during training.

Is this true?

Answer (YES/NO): YES